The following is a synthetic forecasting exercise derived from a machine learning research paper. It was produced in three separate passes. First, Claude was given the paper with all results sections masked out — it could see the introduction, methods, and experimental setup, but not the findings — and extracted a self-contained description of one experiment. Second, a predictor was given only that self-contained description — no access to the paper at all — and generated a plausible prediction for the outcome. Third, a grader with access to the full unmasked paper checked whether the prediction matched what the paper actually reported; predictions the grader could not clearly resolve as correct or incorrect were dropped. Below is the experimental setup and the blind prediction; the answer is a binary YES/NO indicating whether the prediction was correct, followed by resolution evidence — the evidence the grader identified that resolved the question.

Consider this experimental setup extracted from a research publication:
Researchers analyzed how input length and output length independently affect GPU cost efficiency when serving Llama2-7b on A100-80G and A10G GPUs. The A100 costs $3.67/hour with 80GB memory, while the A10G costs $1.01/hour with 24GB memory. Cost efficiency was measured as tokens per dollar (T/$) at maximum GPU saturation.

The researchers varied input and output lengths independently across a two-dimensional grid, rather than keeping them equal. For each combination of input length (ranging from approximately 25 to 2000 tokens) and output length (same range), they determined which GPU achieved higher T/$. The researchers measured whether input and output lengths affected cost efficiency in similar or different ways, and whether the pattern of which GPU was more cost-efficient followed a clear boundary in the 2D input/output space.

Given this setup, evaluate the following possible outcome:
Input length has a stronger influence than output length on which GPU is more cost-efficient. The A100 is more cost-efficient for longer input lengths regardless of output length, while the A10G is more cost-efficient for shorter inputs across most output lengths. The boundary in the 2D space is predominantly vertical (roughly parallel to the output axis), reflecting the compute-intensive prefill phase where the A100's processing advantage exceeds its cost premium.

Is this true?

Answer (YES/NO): NO